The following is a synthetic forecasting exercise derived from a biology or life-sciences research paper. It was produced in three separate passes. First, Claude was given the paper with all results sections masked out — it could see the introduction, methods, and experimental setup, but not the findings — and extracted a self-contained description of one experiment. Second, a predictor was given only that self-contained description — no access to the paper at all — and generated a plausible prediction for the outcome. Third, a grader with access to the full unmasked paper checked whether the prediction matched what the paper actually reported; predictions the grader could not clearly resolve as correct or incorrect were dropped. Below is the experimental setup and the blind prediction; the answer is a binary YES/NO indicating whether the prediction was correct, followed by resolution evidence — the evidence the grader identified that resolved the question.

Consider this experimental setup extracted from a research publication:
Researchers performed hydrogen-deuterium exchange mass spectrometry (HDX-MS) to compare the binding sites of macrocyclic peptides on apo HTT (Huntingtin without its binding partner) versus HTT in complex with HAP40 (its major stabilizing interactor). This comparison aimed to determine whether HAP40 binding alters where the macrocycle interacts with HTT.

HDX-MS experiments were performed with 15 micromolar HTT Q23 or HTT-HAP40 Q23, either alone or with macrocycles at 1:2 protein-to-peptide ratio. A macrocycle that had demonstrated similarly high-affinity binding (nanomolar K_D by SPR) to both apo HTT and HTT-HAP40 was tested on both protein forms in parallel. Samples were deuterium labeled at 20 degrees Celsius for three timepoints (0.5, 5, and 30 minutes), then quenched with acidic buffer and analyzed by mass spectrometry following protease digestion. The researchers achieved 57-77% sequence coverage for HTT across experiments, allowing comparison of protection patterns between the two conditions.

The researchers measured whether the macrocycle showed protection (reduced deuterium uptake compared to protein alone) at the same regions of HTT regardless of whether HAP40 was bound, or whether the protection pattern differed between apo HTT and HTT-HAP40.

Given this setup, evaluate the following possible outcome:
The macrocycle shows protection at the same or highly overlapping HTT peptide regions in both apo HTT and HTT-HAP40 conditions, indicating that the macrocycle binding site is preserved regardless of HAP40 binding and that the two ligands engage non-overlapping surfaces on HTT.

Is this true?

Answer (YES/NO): YES